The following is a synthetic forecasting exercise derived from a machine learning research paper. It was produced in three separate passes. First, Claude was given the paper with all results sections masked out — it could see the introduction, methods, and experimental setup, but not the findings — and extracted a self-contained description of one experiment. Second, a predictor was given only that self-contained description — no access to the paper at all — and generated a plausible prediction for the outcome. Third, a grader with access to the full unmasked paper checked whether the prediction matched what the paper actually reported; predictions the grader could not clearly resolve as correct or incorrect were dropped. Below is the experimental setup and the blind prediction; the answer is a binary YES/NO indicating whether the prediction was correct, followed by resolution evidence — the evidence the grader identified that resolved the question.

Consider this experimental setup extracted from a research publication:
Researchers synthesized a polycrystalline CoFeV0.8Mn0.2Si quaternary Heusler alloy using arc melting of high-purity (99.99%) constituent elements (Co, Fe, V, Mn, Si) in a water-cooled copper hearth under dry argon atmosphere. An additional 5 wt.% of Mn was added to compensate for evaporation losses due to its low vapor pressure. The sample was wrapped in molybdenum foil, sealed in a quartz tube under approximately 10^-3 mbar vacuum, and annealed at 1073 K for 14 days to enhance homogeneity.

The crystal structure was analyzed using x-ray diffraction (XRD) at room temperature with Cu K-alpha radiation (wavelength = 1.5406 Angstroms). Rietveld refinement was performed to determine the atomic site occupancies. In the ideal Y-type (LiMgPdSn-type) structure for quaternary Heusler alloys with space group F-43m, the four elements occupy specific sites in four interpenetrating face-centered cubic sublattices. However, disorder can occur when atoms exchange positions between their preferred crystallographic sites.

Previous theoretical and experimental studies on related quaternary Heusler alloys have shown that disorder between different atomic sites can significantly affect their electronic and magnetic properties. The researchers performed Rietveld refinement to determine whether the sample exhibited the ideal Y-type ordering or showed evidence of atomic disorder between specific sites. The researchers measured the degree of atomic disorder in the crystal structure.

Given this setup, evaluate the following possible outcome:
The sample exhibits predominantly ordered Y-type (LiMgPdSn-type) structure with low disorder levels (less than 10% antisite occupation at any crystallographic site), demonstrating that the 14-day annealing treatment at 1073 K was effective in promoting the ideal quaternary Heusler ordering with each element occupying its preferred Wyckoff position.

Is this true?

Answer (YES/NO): NO